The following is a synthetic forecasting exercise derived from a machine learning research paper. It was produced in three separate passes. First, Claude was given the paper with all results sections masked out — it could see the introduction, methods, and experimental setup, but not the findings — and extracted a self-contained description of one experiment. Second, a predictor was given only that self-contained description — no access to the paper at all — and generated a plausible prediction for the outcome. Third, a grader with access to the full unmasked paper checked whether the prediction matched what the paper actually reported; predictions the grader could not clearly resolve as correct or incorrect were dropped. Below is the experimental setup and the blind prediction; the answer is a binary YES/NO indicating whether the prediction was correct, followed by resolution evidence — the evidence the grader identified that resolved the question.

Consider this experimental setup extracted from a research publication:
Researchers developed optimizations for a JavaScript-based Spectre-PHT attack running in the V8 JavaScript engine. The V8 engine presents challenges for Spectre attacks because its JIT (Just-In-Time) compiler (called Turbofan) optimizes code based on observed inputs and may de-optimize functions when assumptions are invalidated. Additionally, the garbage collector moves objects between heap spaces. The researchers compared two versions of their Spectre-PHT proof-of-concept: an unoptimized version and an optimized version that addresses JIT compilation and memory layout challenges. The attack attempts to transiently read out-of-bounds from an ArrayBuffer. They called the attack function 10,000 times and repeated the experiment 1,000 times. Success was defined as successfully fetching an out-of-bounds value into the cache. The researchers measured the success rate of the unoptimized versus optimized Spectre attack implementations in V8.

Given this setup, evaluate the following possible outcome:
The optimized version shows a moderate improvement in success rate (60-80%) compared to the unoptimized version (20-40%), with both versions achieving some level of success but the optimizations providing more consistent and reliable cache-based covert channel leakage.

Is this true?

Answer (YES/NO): NO